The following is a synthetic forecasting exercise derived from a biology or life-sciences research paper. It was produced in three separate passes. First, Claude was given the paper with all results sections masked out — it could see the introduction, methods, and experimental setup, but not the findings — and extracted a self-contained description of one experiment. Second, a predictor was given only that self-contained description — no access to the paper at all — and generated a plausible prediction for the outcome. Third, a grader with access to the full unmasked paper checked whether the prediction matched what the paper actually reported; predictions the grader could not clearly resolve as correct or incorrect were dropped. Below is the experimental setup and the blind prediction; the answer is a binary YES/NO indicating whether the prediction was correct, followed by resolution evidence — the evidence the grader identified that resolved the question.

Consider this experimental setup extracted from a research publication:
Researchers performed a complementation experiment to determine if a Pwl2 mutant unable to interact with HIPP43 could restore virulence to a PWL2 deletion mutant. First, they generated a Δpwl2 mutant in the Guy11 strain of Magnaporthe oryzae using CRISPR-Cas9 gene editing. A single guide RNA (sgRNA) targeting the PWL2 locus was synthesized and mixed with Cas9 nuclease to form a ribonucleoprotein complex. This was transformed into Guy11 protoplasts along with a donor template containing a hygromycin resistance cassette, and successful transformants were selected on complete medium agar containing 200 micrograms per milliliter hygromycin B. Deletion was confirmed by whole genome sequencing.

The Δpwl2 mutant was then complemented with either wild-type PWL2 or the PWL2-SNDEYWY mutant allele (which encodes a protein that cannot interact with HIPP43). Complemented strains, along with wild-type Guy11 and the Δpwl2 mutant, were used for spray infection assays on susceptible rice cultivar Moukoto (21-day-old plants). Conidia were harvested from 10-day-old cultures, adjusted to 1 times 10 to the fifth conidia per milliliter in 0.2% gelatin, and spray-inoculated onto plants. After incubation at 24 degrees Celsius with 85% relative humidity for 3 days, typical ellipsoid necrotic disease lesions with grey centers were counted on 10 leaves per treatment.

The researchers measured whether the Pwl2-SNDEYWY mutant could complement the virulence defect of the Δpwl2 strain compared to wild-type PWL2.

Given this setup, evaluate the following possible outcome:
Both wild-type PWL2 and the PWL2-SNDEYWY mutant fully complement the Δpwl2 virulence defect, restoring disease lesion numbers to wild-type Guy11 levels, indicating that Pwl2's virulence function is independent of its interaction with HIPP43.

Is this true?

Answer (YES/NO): NO